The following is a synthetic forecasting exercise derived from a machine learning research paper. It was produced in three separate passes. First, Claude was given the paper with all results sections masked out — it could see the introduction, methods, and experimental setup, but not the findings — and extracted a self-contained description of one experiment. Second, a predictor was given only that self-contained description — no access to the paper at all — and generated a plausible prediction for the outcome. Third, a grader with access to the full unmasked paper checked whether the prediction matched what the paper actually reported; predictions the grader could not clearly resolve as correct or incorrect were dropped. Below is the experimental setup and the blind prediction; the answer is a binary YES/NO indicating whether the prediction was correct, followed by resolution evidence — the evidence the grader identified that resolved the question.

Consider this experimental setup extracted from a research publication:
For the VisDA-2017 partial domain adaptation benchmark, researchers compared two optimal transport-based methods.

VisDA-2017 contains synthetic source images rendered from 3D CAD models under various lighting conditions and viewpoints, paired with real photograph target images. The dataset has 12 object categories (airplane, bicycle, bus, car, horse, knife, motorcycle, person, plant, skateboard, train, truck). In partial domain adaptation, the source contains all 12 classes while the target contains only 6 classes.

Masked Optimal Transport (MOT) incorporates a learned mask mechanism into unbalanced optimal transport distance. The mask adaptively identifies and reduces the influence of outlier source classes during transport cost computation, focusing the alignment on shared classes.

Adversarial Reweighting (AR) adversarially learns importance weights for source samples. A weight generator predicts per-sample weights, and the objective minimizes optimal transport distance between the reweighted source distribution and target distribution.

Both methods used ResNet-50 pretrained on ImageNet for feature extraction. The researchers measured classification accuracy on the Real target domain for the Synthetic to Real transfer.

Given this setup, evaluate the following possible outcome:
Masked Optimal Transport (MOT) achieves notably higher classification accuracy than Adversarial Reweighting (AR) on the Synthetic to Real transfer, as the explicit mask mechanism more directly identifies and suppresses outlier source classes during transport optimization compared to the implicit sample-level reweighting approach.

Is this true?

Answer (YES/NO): YES